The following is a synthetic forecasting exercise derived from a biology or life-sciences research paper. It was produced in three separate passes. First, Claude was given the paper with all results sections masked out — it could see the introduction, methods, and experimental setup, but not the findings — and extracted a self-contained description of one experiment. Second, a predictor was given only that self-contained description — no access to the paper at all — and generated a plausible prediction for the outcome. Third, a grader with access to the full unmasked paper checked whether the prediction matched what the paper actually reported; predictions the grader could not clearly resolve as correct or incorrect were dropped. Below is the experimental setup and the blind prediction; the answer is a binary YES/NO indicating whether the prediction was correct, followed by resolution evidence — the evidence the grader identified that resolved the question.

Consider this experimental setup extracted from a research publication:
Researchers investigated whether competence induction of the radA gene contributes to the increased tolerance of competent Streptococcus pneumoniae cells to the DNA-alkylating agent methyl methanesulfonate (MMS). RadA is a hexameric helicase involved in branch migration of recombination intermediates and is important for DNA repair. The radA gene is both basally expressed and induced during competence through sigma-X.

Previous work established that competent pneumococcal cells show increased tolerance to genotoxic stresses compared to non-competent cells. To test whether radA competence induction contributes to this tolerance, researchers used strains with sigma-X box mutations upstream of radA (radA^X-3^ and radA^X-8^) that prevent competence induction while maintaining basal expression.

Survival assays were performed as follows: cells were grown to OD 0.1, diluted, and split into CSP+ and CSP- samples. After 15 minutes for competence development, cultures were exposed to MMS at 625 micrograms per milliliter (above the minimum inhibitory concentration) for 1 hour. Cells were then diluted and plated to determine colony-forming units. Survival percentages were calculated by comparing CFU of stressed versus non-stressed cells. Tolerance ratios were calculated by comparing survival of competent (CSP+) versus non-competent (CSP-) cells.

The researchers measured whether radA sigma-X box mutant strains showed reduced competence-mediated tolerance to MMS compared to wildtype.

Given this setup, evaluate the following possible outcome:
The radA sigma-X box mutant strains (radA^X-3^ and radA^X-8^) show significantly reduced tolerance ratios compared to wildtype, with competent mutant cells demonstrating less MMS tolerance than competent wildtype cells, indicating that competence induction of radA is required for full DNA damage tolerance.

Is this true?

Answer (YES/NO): YES